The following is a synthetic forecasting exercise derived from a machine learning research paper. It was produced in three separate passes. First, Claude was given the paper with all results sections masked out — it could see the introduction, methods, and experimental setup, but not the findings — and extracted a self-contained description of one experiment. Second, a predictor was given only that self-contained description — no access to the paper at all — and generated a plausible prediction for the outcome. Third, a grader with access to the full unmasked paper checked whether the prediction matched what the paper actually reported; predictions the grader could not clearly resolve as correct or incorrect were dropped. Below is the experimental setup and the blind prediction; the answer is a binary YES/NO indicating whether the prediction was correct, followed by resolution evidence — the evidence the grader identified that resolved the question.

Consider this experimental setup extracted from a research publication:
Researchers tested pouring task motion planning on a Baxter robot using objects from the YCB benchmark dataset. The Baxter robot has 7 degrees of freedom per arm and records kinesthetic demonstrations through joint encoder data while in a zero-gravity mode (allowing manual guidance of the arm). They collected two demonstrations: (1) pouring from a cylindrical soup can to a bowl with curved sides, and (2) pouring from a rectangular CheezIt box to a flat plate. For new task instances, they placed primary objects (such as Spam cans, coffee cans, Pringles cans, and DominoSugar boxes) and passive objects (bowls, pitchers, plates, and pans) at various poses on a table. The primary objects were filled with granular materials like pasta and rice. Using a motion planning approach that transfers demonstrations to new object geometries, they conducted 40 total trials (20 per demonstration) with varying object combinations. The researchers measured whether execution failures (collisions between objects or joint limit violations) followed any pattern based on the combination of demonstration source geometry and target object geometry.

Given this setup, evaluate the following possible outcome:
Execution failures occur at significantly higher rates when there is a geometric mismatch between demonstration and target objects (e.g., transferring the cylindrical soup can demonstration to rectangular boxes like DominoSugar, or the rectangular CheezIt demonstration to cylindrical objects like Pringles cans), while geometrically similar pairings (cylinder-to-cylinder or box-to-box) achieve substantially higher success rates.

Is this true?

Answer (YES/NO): NO